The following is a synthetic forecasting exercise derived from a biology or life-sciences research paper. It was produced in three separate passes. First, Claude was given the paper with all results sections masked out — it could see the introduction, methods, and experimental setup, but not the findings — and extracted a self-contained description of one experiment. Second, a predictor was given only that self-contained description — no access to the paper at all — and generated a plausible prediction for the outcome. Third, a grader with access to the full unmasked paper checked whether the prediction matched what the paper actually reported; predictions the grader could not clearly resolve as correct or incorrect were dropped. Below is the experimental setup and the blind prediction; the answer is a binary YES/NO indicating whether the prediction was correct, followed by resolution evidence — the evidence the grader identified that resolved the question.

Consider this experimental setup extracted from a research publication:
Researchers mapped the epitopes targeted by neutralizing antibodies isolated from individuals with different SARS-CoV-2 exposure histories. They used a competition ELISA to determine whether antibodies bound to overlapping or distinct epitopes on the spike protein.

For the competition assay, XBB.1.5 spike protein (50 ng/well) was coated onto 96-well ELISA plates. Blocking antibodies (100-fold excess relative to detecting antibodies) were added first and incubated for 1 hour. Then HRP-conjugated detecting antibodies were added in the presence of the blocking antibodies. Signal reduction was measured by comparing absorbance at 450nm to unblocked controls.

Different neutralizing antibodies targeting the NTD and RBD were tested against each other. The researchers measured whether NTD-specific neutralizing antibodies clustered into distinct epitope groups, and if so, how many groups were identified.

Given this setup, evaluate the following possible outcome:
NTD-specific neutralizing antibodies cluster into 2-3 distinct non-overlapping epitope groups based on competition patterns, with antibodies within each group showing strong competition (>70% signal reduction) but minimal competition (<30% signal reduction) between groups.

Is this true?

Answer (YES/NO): NO